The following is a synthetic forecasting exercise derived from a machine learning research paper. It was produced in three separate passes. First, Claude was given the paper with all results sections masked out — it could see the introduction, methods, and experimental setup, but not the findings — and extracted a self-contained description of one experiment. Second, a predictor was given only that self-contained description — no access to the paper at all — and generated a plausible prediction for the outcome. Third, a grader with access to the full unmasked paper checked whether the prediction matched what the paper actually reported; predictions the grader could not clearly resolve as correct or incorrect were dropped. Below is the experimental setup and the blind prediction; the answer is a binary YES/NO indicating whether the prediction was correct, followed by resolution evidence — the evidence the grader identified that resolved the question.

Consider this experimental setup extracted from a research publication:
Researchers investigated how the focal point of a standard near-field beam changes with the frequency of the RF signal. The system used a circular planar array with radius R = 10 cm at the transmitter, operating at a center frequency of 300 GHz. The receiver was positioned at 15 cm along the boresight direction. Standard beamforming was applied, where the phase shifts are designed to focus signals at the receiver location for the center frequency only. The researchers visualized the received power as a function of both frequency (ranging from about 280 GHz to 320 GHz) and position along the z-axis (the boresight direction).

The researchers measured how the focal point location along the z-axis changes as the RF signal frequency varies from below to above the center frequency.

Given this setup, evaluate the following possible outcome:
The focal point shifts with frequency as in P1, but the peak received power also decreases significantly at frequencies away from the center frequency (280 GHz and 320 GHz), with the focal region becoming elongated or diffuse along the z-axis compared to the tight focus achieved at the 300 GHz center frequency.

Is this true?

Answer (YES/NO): NO